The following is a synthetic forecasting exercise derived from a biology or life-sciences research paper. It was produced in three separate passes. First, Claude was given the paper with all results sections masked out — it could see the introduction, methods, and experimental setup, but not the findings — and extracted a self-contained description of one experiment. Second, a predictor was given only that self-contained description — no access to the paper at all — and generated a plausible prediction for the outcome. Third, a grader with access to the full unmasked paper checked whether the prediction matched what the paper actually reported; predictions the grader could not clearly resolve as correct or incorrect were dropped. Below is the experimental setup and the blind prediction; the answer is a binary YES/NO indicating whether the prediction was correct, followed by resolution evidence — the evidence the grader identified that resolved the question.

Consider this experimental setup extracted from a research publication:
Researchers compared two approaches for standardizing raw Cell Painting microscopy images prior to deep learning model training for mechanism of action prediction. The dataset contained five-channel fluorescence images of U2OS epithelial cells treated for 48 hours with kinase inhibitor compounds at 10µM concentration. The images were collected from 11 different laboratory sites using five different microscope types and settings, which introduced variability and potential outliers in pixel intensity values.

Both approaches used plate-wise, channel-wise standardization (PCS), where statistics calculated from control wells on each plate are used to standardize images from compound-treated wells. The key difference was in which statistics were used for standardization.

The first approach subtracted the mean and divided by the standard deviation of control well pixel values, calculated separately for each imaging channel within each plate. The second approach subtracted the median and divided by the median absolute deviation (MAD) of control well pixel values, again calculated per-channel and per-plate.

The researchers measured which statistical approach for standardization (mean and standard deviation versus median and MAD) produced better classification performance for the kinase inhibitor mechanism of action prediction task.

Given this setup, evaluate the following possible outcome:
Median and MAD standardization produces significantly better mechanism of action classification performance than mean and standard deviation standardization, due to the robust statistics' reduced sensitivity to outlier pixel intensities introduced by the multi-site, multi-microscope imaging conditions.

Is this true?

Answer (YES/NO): NO